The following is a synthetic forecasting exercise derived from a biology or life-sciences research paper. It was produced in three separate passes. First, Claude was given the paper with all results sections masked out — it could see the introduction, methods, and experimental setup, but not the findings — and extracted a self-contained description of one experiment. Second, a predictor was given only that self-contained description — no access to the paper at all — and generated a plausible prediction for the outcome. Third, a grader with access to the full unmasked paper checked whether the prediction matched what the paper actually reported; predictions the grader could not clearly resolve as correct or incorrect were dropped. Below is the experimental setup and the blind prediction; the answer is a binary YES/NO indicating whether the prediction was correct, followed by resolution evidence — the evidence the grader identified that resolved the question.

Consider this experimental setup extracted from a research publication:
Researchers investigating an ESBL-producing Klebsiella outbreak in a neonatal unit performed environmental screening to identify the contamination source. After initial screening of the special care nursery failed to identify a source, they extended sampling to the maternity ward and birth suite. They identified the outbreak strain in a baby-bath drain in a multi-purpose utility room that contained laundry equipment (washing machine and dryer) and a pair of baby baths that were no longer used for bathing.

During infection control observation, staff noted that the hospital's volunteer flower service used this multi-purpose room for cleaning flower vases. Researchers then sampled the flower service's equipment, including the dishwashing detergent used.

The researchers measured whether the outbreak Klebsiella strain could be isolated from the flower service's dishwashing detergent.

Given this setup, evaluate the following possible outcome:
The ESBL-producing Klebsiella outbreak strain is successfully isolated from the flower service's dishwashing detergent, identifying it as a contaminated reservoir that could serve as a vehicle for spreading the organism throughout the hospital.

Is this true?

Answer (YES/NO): YES